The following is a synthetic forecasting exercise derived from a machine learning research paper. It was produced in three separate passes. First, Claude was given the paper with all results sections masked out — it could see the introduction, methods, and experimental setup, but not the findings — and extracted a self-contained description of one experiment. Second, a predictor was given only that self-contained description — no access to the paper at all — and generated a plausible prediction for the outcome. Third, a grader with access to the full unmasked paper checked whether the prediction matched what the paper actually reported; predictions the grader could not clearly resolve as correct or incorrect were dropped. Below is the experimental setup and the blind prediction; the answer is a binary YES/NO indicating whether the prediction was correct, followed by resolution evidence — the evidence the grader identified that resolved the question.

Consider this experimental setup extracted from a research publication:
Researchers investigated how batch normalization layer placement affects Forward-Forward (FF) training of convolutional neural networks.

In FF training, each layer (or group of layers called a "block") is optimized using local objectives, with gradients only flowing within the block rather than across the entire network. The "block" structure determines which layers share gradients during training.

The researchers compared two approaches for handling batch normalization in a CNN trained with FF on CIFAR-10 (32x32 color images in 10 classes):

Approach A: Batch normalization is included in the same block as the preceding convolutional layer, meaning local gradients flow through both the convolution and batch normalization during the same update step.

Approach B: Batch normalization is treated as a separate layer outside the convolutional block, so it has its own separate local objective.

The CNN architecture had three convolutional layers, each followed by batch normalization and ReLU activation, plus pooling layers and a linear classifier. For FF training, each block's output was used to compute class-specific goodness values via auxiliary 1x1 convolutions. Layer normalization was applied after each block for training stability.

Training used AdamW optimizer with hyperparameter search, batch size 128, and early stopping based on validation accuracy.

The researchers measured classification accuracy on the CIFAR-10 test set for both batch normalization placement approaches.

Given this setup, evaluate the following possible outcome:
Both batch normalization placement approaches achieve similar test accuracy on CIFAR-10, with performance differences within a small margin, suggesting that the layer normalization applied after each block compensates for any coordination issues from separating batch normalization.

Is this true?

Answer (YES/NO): NO